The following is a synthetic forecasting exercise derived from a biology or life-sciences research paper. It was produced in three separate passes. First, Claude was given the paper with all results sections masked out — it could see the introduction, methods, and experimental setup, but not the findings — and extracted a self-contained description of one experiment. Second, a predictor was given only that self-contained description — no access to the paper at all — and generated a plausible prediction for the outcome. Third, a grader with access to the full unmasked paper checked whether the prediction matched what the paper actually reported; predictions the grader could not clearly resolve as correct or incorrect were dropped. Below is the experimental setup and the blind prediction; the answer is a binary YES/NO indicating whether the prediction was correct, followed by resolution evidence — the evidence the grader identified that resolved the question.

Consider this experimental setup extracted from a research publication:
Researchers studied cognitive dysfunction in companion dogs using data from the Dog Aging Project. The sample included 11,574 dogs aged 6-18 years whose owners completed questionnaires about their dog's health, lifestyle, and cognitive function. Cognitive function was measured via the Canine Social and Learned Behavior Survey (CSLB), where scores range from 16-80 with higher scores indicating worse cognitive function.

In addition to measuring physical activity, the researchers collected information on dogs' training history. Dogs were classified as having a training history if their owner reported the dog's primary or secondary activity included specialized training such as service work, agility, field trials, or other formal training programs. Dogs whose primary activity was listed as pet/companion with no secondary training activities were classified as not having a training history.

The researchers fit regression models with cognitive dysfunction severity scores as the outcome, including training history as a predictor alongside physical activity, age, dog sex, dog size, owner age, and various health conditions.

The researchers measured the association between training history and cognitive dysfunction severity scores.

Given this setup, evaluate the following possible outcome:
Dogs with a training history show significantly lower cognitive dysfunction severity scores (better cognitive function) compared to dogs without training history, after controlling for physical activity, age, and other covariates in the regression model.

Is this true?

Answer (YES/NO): YES